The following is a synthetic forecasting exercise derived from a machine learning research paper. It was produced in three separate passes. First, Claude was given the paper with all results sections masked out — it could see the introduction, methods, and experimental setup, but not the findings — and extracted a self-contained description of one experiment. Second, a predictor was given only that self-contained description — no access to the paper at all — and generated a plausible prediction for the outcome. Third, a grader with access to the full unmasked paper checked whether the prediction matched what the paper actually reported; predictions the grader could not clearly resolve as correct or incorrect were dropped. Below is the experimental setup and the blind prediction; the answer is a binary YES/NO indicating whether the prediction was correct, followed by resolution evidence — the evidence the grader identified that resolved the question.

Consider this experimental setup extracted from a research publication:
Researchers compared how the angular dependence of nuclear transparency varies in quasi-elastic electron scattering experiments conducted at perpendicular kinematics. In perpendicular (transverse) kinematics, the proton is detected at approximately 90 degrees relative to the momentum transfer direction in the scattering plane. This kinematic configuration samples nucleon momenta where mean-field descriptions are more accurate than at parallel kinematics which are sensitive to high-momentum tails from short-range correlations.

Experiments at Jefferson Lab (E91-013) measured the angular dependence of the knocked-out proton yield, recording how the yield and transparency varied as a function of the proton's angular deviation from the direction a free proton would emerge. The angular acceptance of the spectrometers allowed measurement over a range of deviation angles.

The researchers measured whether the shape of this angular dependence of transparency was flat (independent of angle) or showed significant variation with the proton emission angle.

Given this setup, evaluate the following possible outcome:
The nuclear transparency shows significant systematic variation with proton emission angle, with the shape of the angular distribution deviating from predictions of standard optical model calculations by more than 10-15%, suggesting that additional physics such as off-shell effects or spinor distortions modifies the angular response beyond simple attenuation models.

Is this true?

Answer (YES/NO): NO